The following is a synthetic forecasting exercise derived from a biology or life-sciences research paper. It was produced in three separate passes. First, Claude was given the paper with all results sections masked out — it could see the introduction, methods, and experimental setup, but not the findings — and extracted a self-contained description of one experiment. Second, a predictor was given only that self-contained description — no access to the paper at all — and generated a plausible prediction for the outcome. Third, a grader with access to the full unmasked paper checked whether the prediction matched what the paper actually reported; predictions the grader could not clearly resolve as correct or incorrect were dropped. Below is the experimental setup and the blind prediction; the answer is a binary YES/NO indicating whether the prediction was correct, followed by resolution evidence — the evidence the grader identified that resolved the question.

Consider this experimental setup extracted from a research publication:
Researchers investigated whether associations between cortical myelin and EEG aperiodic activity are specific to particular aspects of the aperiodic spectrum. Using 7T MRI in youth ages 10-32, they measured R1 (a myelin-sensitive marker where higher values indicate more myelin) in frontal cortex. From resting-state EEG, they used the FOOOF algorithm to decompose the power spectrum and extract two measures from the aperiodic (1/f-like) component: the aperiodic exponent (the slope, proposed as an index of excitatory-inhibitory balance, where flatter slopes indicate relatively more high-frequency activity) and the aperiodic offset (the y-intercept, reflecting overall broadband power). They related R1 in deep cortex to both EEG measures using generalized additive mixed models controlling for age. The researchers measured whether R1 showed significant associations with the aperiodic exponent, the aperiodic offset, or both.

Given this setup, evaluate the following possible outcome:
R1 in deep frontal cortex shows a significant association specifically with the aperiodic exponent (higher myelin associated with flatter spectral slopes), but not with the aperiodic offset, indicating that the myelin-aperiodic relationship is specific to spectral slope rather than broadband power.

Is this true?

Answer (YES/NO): YES